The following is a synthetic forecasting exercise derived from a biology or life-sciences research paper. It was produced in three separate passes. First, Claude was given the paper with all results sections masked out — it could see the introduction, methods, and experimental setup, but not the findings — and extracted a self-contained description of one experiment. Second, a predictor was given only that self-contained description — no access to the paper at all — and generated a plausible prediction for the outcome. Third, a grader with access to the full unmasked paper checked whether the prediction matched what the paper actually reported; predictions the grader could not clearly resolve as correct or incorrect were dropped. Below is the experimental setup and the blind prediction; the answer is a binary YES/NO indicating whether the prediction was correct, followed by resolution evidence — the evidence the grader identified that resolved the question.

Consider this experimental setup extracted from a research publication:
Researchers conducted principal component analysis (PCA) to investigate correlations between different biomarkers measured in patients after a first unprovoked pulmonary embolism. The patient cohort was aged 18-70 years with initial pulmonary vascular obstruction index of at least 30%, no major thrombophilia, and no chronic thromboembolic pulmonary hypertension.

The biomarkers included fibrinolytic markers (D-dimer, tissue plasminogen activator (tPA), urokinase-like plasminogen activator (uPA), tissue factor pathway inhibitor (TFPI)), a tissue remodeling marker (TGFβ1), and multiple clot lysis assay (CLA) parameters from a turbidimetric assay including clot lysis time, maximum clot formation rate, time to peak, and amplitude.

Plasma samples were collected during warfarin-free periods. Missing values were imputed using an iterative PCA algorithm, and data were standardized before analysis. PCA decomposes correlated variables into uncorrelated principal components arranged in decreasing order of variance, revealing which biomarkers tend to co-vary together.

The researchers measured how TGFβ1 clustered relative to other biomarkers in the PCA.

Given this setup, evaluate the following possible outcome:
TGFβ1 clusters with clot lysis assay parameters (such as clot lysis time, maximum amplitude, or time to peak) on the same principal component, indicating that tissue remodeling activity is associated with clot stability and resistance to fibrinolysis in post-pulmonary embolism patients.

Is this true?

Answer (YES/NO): NO